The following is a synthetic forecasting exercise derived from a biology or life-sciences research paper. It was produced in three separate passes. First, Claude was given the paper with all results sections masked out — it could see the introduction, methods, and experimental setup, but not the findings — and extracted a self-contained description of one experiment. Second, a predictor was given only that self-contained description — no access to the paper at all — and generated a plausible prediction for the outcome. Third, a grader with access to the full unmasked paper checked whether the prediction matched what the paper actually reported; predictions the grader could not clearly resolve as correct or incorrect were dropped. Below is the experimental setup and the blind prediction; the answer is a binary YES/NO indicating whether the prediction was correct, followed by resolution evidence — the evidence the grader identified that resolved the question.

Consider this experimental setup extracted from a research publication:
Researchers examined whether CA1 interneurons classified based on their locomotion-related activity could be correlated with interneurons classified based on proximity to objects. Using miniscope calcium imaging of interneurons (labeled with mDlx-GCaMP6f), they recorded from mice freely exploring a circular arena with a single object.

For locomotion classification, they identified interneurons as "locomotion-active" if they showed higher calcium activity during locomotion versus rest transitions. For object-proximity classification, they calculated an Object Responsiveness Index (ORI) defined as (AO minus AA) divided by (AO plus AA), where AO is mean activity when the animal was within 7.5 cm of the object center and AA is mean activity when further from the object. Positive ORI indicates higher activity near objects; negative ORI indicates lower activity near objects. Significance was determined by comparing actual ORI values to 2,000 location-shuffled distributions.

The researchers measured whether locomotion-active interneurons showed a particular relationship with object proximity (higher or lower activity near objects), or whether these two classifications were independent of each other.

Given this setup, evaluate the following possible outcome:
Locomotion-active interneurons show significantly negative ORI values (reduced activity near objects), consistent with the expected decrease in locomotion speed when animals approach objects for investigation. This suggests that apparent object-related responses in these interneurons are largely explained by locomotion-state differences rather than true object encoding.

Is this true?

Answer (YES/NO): NO